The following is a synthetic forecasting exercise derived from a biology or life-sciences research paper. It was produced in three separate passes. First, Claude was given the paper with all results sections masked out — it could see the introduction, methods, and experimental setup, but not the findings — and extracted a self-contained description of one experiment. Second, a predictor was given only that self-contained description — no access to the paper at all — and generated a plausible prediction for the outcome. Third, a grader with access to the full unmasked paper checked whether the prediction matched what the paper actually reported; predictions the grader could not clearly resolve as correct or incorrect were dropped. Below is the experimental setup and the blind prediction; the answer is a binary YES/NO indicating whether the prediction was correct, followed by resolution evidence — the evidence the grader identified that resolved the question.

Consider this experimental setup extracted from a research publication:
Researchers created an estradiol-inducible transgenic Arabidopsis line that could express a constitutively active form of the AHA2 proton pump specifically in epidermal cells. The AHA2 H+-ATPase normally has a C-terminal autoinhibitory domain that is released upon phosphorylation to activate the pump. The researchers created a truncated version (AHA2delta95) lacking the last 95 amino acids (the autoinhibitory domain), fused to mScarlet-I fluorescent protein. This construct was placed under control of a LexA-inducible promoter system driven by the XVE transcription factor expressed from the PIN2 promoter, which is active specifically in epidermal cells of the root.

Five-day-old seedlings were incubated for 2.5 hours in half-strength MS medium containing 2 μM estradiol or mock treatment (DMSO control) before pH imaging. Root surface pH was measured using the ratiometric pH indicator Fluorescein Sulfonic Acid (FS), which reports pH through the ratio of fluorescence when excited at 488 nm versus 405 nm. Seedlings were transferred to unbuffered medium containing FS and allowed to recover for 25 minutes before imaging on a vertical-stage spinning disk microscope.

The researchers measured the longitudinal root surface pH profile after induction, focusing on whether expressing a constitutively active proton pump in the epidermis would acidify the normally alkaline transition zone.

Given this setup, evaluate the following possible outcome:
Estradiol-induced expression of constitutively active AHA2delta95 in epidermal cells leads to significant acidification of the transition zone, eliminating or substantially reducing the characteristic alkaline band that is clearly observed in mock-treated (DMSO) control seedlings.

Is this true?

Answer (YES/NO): NO